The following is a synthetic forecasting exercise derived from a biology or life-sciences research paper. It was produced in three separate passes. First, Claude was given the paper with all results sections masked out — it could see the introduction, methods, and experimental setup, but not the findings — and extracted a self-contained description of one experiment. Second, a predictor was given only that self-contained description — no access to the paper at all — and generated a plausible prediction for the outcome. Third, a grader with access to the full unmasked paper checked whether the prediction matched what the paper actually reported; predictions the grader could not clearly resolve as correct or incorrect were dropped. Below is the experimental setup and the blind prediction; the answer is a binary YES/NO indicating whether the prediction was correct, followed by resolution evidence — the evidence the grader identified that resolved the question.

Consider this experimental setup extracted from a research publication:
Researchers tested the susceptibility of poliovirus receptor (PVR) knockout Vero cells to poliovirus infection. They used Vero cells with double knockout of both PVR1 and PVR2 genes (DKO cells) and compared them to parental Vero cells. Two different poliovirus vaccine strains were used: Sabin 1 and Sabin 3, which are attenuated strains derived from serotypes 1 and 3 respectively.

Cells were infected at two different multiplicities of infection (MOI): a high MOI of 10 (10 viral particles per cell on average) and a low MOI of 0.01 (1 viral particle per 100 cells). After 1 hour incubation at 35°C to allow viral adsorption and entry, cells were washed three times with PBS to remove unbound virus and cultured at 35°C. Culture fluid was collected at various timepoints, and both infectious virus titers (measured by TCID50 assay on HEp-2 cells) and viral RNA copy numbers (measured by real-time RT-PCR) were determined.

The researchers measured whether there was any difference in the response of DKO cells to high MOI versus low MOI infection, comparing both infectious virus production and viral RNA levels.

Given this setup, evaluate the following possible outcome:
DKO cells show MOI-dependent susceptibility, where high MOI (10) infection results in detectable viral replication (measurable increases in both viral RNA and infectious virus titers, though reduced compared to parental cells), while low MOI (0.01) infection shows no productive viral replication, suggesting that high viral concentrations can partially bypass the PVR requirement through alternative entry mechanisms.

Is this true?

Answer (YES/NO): NO